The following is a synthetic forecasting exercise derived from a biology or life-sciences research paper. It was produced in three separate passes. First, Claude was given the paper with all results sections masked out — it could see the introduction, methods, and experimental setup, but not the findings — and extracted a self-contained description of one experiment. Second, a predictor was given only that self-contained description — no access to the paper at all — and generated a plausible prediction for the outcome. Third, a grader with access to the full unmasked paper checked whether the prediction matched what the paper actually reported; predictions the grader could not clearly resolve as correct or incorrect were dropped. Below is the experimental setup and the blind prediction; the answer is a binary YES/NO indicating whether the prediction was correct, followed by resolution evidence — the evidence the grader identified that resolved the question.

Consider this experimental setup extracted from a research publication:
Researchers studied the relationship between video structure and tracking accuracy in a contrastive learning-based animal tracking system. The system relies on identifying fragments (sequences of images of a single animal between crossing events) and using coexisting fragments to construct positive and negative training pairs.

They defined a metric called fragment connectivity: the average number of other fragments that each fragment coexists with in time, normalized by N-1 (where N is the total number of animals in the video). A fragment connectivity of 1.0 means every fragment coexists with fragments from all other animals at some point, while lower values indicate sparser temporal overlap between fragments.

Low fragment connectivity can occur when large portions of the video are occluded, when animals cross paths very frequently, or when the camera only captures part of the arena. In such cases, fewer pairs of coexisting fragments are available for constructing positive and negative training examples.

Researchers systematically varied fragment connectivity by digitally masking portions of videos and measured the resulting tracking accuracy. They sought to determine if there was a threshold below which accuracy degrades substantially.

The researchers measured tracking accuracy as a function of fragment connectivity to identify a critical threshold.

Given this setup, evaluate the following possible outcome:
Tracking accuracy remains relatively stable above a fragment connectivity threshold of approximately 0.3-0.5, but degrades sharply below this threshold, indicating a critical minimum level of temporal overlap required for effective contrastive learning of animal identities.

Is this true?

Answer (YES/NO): YES